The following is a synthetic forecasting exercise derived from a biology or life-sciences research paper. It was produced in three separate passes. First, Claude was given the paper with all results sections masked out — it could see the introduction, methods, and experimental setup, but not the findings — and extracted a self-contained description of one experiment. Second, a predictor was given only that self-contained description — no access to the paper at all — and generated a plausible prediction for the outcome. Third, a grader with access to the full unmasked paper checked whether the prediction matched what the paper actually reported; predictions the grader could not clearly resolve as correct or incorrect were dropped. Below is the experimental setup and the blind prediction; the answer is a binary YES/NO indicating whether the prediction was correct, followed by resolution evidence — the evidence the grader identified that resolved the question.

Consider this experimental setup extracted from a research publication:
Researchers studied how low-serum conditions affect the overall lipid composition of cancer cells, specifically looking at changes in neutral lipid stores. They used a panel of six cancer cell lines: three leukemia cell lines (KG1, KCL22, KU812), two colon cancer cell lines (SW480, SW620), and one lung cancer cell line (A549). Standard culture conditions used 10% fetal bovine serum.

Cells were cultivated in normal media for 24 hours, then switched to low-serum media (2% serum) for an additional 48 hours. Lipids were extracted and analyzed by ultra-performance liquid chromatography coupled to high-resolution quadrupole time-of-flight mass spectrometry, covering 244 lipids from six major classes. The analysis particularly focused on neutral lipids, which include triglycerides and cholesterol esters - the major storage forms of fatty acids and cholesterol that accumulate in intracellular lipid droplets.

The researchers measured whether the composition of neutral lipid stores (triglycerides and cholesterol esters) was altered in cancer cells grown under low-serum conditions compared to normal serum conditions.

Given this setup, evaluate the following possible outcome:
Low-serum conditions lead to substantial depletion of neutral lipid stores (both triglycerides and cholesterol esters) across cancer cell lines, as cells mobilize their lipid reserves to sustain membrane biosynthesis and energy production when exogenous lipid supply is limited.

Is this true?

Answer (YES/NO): NO